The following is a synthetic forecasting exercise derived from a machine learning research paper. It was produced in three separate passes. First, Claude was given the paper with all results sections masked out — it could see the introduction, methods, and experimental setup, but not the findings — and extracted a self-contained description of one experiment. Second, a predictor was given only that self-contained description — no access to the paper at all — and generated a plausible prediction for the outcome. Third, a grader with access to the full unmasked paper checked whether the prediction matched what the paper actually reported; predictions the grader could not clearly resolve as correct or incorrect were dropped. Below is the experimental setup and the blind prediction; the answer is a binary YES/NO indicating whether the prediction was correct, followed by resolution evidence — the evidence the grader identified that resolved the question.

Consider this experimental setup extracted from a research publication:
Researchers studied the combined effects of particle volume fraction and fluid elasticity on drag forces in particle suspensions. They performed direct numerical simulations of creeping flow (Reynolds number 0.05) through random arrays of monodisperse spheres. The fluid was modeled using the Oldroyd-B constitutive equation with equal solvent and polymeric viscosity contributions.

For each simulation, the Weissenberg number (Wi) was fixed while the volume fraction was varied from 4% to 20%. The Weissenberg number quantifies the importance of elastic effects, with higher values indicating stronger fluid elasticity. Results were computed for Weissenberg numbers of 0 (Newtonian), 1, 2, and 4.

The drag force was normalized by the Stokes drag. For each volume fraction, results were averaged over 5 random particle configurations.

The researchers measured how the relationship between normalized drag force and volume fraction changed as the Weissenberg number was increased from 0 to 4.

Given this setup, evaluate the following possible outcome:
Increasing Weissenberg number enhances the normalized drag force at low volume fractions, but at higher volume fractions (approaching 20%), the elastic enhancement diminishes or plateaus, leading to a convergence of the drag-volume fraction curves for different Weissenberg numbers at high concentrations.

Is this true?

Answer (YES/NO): NO